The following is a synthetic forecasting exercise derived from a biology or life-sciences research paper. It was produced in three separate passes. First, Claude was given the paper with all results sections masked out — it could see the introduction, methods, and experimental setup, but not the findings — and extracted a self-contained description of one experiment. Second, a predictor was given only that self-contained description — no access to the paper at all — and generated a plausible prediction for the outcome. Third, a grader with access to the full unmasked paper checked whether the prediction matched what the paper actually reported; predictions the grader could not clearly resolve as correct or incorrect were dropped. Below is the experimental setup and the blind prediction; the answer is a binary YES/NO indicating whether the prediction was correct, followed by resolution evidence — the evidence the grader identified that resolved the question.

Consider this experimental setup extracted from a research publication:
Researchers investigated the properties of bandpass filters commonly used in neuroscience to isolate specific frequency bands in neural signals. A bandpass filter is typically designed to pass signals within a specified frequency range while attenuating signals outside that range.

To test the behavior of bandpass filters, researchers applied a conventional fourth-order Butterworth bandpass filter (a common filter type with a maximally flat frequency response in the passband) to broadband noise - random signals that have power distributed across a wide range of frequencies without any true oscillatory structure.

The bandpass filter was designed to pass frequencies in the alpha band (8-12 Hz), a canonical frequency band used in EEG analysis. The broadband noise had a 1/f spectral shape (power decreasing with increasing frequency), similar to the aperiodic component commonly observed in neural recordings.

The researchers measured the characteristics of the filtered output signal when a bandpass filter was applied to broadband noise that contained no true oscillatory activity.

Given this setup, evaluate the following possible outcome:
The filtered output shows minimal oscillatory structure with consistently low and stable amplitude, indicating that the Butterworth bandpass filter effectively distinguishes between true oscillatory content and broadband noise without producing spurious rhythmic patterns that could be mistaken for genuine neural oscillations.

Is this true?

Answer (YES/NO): NO